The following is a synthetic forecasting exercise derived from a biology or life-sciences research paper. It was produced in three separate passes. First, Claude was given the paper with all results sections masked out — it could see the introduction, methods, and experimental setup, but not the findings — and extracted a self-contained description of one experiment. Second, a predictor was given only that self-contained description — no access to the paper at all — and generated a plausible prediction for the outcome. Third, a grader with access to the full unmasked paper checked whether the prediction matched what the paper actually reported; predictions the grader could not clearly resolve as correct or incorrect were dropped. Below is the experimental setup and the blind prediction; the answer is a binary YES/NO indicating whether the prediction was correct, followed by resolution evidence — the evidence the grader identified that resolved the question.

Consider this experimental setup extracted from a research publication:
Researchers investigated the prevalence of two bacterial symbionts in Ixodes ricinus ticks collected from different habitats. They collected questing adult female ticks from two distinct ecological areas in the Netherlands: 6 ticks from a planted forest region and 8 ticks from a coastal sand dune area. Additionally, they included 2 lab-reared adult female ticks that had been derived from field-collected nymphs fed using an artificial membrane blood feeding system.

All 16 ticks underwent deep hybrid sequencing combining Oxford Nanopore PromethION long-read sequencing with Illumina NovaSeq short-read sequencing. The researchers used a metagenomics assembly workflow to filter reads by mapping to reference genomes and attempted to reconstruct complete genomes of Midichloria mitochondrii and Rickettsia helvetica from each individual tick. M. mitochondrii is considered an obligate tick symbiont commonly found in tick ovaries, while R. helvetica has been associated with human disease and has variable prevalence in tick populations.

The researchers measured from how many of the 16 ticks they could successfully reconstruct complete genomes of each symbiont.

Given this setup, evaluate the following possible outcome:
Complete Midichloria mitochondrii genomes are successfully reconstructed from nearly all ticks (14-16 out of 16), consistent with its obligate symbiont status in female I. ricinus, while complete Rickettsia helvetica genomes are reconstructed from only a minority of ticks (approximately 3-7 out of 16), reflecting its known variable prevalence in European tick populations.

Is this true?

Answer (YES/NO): NO